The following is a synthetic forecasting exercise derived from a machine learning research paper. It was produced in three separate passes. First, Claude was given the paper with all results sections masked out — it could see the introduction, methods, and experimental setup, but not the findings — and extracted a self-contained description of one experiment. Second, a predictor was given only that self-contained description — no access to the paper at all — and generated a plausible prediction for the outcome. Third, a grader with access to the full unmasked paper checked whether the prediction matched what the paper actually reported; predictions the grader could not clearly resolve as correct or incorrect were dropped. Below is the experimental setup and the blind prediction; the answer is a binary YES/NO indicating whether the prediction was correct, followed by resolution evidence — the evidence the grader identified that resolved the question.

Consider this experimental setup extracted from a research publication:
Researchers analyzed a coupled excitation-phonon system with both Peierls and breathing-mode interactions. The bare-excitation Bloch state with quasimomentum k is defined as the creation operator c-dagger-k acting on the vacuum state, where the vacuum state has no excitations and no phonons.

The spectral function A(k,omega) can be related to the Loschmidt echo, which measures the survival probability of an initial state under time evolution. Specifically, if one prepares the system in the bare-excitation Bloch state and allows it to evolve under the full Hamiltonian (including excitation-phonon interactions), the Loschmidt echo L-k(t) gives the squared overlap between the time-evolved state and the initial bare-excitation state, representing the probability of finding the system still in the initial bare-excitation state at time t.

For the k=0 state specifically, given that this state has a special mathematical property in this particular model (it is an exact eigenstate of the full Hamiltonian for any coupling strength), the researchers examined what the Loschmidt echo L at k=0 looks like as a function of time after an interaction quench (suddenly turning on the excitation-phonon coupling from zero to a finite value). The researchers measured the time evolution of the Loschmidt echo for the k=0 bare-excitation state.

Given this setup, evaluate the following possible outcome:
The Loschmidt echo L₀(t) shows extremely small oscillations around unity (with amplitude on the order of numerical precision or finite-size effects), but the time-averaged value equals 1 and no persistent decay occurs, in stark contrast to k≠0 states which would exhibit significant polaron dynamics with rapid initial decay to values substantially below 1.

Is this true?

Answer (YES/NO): NO